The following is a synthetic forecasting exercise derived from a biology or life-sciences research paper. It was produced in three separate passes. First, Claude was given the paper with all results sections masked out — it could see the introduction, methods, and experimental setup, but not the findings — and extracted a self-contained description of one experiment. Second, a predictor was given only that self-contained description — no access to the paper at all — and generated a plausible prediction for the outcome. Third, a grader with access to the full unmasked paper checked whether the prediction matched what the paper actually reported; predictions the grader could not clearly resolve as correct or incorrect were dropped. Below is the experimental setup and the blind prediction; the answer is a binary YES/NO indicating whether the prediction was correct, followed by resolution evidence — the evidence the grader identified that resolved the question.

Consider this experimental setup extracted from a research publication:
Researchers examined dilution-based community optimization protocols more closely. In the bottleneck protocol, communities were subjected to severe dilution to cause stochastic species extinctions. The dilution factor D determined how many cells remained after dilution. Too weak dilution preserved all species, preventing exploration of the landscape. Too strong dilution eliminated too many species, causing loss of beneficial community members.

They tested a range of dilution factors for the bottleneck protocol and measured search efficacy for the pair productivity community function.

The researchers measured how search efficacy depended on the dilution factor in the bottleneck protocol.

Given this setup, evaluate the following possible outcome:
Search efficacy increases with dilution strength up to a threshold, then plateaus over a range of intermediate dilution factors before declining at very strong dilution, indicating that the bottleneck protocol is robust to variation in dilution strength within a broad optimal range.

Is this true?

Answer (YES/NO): NO